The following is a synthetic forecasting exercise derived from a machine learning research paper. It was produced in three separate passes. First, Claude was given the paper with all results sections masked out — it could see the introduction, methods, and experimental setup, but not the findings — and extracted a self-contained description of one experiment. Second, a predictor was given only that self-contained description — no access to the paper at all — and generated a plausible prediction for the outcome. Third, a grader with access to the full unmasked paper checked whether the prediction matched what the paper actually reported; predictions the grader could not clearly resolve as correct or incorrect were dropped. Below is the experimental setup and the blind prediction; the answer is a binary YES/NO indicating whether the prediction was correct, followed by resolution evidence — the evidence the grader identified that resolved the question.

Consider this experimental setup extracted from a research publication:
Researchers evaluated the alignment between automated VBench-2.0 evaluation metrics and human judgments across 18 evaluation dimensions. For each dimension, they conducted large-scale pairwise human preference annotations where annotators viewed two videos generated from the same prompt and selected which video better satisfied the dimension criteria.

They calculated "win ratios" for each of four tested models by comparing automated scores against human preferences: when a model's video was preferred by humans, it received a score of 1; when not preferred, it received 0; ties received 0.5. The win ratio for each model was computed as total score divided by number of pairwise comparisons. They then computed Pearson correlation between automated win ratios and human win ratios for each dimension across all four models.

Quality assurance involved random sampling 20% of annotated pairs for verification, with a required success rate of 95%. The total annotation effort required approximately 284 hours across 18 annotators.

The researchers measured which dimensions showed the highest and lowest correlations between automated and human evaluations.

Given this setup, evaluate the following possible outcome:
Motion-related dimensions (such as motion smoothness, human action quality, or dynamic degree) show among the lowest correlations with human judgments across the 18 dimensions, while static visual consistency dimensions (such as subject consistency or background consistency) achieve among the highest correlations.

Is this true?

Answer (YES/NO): NO